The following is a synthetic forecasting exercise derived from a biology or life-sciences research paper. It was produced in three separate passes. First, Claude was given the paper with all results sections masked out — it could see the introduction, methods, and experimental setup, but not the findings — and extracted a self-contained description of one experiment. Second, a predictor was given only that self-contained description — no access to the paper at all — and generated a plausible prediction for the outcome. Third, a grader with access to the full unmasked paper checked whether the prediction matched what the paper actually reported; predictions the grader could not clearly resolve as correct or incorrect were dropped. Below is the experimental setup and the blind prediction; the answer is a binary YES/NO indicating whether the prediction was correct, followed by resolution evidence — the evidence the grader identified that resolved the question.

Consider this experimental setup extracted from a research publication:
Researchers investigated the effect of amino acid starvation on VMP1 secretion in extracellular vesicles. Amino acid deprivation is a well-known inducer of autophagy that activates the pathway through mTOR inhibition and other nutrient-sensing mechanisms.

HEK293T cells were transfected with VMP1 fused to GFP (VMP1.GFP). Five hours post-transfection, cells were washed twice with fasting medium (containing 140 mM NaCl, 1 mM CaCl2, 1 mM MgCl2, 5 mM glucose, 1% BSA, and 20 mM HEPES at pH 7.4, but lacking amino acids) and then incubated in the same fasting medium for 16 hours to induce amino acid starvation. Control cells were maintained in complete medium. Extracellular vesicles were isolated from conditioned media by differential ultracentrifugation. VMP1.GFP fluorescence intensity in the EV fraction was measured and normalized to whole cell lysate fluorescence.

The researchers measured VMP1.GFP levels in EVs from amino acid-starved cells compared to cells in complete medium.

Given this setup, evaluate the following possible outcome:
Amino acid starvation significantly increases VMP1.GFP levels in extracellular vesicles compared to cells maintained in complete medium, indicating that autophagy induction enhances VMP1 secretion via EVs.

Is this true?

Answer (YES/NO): NO